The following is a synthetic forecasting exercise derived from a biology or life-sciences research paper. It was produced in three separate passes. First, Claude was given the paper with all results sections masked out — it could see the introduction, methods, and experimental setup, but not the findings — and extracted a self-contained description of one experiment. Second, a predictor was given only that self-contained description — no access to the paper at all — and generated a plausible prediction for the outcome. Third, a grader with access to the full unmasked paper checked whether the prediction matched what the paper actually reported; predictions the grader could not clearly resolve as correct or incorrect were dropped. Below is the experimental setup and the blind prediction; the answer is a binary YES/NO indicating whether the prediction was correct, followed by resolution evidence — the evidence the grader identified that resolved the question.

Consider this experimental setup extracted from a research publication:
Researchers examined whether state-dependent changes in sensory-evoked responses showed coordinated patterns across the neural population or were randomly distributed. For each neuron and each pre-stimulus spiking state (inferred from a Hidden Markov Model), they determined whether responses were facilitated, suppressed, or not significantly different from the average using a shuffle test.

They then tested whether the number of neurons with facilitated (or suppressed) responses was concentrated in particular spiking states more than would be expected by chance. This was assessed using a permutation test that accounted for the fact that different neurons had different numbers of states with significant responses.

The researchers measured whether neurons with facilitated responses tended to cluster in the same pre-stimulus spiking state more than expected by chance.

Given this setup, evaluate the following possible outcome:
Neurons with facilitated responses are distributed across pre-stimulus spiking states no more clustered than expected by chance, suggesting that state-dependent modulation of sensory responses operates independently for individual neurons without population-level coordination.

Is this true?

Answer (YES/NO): NO